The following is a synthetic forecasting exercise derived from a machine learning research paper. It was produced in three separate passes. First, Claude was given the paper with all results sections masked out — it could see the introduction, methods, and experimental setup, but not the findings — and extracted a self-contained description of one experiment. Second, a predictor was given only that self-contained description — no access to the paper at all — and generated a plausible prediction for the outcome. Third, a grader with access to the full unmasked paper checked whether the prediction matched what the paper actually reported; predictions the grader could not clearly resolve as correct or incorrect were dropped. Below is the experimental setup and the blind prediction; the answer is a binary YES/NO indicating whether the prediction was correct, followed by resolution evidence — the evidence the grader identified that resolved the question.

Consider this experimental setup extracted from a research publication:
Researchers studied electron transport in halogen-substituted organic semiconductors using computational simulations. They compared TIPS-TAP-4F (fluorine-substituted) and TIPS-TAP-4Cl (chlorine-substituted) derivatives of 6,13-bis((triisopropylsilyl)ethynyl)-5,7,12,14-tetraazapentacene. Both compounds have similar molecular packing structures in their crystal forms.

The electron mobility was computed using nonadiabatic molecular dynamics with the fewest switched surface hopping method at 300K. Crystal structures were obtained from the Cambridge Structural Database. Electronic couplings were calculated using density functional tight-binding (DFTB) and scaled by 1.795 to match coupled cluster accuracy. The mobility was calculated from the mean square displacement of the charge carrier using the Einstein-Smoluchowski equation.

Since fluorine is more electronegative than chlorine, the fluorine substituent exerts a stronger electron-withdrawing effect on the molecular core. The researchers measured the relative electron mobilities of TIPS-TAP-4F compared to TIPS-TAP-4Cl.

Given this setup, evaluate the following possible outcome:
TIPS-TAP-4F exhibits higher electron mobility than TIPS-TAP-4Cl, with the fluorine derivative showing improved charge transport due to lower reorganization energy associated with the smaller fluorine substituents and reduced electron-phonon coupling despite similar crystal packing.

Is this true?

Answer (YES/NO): NO